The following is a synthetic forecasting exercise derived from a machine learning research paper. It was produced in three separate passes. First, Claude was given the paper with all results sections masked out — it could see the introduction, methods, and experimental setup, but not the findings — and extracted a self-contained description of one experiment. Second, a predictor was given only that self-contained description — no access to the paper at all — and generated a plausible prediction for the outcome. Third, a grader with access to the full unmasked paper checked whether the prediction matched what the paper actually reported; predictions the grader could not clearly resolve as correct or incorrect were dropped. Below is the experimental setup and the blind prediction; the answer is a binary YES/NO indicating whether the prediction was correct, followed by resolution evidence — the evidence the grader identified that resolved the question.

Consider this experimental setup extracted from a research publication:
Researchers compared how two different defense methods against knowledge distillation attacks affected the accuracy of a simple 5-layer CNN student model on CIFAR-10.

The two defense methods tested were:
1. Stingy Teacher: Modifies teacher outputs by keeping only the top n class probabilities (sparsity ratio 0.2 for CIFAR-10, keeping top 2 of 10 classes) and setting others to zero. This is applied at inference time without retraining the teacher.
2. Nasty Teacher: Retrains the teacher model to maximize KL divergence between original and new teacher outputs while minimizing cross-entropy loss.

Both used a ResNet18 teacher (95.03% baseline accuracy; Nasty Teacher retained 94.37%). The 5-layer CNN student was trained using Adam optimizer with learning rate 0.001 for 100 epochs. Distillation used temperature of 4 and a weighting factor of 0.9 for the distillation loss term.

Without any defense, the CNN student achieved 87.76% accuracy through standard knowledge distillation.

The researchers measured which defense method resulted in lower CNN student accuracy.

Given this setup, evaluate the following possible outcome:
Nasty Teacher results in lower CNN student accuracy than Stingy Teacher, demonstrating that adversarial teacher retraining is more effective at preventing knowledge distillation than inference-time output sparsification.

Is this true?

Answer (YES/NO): YES